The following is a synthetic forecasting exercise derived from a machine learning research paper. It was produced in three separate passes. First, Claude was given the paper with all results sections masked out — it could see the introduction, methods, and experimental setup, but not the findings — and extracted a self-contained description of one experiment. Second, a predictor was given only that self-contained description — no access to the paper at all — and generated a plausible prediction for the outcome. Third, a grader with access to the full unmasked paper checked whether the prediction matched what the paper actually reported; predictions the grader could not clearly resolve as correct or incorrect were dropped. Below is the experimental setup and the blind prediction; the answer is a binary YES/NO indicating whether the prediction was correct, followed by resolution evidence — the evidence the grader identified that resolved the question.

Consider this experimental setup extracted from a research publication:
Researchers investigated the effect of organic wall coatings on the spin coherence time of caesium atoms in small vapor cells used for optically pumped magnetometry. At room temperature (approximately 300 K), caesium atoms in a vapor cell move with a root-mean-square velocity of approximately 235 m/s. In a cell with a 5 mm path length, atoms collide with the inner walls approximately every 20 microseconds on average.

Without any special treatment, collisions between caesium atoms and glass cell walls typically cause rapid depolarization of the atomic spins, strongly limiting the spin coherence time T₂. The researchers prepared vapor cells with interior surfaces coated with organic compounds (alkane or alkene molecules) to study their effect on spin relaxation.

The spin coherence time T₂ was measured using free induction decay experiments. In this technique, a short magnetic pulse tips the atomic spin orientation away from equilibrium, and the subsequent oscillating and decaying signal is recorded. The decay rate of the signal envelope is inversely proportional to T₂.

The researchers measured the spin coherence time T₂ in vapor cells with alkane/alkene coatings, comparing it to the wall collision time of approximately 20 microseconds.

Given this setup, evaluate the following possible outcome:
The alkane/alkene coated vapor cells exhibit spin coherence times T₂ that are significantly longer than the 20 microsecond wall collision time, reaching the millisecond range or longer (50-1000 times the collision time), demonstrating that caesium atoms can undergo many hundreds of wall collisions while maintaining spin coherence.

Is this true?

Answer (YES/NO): YES